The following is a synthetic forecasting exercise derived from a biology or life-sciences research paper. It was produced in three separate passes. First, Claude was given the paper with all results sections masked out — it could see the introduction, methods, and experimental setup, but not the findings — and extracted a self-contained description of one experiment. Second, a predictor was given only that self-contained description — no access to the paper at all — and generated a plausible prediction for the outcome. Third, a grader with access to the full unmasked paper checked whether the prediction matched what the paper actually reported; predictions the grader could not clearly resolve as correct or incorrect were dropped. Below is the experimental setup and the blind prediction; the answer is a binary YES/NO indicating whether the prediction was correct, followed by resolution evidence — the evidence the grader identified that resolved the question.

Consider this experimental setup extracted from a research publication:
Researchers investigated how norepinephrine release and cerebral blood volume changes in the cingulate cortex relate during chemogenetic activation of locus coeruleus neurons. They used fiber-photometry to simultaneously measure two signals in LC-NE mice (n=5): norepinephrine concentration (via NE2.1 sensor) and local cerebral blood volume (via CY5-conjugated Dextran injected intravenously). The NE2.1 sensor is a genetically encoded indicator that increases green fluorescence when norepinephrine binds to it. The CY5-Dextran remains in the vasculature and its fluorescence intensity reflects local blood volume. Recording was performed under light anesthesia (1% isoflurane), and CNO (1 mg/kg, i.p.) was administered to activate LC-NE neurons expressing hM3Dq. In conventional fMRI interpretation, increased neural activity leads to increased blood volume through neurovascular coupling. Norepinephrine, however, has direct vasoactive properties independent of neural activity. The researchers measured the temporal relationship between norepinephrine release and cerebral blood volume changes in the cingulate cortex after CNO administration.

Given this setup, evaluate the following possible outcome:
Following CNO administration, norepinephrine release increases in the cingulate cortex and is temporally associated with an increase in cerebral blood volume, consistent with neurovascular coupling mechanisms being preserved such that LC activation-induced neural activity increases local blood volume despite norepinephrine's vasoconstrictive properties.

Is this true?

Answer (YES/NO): NO